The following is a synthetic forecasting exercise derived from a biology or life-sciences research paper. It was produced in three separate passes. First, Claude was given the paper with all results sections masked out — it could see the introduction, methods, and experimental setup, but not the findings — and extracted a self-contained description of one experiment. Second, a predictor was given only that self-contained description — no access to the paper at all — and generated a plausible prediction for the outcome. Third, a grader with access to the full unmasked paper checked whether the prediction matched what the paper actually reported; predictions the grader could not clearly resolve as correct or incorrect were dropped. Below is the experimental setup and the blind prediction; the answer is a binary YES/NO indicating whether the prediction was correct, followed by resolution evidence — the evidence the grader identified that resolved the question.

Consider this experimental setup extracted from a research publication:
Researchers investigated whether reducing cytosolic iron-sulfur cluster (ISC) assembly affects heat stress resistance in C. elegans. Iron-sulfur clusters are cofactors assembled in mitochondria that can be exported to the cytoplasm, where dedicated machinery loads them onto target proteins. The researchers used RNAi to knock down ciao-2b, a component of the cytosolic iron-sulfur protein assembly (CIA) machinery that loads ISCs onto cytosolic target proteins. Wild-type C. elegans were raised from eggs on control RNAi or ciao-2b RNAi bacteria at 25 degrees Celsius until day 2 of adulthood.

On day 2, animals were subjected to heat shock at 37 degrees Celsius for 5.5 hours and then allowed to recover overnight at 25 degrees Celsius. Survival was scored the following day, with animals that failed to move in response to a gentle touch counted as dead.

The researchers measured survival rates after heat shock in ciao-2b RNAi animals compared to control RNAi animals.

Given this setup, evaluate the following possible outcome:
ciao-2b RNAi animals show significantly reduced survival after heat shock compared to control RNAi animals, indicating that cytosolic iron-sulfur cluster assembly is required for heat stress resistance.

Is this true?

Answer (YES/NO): NO